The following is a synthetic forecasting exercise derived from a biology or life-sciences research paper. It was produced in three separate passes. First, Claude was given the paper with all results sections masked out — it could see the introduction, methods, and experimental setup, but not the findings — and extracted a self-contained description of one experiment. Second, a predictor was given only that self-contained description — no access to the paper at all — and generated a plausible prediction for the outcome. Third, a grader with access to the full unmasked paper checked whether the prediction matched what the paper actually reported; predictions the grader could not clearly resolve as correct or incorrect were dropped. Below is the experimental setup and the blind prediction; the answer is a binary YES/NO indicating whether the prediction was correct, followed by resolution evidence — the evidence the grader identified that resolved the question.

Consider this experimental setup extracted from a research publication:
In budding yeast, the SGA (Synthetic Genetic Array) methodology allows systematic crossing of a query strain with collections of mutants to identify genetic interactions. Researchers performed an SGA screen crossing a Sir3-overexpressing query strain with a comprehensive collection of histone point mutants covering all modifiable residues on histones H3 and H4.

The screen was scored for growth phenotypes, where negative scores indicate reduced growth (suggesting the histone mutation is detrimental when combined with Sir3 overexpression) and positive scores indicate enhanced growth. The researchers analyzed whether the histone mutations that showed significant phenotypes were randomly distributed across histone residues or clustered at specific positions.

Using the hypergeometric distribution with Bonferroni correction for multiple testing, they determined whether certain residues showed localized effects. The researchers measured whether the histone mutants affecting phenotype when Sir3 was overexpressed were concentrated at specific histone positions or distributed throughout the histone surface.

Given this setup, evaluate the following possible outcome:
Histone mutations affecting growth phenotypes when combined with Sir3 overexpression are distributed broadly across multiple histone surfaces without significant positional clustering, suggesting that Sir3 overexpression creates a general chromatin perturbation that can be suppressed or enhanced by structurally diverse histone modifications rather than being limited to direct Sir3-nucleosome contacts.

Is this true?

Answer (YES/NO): NO